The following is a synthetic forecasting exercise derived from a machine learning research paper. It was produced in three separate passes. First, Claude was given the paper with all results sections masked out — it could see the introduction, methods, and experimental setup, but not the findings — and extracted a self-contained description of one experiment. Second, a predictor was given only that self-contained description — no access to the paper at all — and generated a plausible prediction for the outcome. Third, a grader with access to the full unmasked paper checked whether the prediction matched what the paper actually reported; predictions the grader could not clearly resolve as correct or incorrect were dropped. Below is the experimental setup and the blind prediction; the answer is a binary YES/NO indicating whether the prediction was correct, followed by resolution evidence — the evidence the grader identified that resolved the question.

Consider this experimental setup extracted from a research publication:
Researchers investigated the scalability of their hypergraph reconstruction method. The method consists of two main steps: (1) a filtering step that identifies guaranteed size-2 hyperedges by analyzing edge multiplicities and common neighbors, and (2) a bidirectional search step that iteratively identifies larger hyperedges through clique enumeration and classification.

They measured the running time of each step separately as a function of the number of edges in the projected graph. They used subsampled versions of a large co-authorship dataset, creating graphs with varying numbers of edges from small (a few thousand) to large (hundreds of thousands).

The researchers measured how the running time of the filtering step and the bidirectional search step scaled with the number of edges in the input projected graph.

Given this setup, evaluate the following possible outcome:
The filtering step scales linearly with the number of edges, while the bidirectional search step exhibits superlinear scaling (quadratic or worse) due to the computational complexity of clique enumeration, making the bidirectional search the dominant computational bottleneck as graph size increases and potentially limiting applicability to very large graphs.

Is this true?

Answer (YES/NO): NO